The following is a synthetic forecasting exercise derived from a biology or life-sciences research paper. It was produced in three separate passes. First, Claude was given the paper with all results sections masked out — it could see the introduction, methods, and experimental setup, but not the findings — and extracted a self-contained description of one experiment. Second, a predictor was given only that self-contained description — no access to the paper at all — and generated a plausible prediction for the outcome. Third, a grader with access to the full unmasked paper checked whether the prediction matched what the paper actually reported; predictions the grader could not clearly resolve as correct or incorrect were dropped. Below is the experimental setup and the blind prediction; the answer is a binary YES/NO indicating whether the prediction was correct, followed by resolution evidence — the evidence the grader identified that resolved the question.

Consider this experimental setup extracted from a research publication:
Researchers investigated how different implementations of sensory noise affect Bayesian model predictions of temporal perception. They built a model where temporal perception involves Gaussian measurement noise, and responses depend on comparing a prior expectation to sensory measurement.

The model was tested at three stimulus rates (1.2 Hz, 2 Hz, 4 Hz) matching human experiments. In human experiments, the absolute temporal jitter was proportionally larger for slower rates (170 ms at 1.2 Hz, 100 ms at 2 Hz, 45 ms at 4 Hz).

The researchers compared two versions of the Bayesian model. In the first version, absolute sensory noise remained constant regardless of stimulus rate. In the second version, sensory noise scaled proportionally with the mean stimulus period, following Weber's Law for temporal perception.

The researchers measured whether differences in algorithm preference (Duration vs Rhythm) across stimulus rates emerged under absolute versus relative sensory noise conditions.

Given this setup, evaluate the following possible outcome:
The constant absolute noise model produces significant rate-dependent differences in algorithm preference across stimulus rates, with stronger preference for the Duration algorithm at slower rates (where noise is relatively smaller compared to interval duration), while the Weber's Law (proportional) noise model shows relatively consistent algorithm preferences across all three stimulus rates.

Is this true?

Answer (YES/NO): YES